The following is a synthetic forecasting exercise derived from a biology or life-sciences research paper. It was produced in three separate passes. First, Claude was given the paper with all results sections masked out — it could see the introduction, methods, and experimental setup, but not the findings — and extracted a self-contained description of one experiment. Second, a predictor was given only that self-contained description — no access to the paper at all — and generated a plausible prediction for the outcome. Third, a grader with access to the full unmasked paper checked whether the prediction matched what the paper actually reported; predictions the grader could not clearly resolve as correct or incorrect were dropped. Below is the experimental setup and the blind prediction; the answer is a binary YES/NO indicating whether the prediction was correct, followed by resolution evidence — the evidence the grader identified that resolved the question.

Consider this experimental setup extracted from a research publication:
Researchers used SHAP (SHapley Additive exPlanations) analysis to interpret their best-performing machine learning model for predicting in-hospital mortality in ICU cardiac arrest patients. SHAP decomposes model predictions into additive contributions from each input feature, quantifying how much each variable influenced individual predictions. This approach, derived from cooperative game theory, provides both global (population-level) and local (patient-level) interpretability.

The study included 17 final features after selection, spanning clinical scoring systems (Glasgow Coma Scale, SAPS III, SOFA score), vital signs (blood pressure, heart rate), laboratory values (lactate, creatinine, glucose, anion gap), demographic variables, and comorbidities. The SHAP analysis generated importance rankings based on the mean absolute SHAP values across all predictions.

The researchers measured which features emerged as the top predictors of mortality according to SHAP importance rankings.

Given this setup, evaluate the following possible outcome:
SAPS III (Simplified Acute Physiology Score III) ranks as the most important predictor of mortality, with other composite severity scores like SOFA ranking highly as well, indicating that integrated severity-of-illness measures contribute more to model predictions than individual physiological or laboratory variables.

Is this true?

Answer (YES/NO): NO